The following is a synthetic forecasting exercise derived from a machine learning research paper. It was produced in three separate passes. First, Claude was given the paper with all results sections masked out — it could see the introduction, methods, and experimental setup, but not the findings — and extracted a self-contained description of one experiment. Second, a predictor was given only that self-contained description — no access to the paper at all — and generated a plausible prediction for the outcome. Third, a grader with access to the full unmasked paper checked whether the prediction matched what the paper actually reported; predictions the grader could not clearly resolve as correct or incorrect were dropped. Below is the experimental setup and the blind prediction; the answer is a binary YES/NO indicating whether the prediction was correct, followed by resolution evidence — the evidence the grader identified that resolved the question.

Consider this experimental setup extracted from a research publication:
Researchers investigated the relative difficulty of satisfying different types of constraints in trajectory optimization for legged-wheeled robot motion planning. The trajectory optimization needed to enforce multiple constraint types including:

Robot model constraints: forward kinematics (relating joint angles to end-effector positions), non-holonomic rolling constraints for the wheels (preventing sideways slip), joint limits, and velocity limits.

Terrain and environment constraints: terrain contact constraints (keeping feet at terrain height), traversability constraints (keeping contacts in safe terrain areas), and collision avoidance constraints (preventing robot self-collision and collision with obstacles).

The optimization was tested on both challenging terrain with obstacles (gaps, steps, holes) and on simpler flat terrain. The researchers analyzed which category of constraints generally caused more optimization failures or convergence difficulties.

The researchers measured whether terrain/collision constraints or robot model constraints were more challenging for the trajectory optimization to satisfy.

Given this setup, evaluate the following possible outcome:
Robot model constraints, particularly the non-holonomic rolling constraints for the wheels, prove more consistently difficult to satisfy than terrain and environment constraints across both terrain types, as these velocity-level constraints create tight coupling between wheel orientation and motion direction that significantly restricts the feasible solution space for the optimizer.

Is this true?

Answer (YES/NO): NO